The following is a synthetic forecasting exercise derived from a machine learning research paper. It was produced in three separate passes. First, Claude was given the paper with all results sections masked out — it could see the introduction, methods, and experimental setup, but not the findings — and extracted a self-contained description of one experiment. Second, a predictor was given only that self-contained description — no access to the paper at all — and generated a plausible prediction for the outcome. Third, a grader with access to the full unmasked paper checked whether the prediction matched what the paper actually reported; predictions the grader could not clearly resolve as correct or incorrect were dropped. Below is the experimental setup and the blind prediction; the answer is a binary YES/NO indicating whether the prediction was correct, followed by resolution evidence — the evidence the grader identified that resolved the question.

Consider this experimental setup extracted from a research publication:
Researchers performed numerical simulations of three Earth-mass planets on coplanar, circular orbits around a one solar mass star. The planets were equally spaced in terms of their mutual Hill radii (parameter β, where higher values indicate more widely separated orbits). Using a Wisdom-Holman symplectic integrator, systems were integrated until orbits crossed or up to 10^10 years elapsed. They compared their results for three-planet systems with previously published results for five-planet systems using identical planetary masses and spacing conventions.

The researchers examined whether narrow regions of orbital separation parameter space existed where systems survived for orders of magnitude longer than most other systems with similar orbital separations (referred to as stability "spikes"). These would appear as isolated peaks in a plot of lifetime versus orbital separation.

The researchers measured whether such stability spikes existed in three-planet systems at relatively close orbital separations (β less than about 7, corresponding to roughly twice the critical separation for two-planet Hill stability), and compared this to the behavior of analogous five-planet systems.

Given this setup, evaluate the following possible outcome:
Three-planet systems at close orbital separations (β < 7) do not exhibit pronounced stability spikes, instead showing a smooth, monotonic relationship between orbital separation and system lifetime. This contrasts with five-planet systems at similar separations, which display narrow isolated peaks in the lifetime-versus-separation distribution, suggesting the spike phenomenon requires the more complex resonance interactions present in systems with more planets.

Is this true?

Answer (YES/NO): NO